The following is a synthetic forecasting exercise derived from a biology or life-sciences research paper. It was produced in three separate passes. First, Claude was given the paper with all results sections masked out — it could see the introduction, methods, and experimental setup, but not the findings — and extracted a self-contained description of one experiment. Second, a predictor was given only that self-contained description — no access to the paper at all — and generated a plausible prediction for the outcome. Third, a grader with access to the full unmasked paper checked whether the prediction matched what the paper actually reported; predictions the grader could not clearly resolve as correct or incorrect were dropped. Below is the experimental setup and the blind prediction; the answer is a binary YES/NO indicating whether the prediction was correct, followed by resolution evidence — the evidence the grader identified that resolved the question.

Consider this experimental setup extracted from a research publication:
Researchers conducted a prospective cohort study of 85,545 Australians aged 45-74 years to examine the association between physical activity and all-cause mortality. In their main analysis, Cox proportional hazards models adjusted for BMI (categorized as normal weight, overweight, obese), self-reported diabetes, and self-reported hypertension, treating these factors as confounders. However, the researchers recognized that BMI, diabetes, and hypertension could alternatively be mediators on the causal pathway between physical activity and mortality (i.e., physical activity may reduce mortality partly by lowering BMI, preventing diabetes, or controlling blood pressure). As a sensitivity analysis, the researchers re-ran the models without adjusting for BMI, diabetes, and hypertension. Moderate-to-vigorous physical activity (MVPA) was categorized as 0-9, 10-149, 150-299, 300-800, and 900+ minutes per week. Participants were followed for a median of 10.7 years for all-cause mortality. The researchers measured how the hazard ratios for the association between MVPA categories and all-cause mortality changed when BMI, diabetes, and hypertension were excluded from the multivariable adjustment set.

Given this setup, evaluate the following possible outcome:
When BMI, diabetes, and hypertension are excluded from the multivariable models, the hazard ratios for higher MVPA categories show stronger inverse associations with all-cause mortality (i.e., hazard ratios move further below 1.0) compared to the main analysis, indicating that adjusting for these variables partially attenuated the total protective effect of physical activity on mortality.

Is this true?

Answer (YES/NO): NO